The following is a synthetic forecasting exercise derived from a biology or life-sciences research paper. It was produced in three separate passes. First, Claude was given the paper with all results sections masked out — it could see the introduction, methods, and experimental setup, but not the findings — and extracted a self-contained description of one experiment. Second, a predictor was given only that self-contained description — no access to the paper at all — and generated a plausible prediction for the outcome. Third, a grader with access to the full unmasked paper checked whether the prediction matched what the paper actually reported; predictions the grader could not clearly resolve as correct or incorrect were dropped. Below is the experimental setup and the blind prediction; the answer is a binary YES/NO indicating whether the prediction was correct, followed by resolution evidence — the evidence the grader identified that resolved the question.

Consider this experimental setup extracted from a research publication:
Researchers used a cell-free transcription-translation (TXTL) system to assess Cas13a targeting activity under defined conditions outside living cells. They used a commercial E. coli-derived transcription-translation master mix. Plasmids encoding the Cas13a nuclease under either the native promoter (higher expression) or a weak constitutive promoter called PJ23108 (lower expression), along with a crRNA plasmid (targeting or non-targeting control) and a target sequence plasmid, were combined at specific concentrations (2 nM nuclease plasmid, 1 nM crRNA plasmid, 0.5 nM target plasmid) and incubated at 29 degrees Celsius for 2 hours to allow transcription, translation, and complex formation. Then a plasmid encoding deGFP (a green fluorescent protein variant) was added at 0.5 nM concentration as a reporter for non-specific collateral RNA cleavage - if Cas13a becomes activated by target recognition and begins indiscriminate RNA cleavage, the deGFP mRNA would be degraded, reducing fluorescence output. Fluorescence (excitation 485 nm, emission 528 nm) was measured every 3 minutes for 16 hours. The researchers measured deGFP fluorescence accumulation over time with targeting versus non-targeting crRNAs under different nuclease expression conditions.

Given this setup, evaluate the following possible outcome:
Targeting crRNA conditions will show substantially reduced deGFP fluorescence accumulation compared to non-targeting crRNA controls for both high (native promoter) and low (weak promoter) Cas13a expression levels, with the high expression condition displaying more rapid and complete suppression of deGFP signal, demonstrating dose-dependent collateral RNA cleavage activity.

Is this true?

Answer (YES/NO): YES